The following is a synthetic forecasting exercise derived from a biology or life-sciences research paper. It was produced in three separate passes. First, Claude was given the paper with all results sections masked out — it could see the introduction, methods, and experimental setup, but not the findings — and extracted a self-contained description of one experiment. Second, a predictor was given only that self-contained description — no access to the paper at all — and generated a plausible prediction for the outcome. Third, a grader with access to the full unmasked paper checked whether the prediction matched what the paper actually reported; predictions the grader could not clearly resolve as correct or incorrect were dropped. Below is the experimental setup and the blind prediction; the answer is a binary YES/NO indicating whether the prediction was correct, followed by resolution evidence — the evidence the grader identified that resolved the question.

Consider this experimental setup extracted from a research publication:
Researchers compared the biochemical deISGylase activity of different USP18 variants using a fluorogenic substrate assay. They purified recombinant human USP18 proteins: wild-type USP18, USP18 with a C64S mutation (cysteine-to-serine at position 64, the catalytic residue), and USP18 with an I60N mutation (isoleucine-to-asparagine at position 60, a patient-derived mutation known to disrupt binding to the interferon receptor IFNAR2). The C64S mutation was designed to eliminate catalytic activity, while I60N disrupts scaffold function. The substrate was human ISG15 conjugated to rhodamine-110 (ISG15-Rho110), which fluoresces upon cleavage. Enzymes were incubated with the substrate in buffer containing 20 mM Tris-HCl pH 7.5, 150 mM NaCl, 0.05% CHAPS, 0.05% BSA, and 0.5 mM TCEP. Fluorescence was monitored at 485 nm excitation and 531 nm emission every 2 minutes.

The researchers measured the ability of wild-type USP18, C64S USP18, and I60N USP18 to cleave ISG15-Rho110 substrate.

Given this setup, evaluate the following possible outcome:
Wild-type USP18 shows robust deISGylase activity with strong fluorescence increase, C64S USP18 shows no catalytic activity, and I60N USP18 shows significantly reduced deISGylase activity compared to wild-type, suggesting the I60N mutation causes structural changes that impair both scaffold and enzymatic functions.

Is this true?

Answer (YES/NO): NO